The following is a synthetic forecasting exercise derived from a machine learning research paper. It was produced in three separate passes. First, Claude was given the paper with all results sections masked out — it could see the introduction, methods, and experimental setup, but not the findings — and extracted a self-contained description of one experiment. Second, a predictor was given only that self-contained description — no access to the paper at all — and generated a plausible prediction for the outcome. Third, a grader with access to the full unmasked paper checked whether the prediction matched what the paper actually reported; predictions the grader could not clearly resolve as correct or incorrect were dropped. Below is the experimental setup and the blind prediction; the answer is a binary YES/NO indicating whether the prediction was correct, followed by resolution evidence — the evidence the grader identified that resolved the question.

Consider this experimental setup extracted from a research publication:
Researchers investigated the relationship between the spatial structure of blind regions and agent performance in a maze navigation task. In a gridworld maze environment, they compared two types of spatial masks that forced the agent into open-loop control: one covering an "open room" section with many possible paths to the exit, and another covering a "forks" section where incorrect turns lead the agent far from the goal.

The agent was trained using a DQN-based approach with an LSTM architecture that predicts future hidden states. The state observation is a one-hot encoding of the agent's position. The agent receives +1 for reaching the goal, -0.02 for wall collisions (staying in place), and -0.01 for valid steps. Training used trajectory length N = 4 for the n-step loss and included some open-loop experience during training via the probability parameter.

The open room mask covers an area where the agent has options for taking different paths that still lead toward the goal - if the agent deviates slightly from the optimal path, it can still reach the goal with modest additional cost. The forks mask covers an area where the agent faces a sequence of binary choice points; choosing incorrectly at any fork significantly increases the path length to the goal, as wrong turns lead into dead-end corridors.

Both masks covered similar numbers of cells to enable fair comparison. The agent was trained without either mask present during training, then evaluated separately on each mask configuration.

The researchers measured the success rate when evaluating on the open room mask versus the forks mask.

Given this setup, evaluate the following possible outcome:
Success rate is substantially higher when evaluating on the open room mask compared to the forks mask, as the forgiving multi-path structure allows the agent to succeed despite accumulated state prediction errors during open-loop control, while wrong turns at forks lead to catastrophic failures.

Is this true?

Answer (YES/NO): NO